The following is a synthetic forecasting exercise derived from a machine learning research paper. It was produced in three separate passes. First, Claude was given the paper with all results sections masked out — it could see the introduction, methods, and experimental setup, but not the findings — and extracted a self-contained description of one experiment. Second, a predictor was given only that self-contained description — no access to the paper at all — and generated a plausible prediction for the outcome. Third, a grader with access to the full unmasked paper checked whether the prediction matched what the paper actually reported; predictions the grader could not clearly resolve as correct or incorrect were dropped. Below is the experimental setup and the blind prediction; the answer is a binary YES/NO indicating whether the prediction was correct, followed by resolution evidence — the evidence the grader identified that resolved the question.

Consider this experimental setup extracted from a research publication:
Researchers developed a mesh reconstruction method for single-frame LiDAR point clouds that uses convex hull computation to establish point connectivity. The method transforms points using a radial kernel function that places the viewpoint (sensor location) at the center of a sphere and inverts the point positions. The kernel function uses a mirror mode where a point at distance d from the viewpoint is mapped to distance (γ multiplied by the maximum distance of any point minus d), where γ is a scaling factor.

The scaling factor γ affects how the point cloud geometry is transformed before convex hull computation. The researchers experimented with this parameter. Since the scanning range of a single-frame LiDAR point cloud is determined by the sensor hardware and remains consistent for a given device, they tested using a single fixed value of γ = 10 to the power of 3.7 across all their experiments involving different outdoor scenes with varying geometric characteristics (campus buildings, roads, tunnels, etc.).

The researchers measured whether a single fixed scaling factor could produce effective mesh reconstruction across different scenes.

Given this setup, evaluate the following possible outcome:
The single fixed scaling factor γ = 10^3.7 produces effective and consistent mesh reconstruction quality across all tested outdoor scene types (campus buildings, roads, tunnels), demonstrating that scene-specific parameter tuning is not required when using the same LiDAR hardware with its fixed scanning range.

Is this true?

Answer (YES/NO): YES